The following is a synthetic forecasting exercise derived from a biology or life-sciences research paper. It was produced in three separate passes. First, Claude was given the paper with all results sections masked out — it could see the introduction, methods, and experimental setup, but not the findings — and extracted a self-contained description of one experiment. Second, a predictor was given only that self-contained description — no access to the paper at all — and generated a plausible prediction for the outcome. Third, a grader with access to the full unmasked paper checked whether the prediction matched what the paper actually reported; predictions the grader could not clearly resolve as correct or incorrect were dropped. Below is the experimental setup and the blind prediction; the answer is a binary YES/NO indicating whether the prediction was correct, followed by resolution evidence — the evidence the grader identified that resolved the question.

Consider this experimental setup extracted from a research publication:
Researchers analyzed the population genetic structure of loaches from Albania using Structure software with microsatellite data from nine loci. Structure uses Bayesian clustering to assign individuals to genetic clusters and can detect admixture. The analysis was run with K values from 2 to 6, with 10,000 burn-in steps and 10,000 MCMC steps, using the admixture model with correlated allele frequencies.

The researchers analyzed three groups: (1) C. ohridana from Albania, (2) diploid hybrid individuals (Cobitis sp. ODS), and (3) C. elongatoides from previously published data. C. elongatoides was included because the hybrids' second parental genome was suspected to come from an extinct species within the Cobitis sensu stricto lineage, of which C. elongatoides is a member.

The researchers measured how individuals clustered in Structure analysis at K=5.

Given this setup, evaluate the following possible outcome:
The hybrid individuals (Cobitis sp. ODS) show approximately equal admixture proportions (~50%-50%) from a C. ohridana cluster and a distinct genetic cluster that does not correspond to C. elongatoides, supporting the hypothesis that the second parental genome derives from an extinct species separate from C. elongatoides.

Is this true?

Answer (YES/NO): NO